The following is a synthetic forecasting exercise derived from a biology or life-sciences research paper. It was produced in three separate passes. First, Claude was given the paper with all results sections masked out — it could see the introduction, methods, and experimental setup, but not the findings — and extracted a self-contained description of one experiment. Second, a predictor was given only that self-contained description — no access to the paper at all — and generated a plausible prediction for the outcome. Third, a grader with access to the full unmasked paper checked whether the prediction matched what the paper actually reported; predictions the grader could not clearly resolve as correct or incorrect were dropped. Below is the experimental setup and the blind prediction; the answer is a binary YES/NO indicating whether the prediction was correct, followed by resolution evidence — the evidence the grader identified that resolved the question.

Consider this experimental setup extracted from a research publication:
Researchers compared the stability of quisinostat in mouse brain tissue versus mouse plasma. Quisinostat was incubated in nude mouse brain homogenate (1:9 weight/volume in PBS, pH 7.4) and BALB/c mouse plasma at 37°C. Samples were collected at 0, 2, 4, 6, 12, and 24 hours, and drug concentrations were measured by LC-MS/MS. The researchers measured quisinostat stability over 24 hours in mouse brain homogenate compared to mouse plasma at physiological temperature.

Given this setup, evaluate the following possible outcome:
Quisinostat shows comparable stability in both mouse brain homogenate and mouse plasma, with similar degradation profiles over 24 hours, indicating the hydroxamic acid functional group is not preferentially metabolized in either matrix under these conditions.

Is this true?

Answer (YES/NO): NO